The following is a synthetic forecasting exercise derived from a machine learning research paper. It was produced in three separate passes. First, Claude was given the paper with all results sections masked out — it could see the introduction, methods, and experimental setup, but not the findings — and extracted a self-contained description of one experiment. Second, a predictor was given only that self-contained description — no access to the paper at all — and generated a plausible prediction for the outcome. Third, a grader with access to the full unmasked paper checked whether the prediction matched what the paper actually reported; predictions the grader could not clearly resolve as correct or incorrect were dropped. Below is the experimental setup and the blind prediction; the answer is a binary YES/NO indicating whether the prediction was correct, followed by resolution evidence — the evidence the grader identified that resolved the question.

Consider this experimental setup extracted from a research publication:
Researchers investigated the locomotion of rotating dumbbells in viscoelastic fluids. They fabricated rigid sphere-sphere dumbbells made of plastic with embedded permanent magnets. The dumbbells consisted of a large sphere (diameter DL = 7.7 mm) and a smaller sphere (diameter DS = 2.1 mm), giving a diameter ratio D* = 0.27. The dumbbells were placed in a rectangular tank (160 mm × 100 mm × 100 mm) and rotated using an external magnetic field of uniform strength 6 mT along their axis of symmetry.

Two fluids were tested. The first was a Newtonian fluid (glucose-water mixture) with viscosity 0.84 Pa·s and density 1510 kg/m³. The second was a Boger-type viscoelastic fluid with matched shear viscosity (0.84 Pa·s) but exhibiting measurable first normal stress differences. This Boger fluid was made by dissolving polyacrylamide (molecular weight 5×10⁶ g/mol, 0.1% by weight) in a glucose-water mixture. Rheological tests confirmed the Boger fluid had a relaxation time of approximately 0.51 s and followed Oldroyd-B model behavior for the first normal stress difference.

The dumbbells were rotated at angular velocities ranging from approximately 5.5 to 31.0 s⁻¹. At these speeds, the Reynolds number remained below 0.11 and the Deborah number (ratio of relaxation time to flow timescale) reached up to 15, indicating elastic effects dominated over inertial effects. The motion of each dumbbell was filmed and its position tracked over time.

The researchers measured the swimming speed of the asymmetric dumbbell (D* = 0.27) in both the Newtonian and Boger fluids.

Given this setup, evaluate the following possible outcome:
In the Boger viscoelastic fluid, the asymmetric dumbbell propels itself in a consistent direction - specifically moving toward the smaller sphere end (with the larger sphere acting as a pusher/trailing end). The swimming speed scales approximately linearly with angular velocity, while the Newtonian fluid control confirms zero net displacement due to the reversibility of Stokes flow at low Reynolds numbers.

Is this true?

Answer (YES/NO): NO